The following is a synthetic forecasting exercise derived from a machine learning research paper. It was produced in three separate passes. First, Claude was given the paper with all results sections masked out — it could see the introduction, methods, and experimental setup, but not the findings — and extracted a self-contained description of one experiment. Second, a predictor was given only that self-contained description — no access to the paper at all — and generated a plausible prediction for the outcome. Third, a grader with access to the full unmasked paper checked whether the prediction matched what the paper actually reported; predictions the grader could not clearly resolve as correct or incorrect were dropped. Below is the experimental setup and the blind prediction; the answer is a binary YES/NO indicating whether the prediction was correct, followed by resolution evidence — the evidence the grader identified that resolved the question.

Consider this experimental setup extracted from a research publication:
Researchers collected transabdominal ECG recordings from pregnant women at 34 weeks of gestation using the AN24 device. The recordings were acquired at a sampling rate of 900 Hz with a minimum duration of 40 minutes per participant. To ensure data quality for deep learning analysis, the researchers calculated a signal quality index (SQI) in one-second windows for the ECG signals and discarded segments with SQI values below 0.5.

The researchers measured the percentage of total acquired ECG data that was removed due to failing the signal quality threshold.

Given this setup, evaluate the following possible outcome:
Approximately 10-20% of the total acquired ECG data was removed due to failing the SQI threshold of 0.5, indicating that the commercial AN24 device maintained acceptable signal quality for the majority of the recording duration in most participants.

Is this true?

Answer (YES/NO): NO